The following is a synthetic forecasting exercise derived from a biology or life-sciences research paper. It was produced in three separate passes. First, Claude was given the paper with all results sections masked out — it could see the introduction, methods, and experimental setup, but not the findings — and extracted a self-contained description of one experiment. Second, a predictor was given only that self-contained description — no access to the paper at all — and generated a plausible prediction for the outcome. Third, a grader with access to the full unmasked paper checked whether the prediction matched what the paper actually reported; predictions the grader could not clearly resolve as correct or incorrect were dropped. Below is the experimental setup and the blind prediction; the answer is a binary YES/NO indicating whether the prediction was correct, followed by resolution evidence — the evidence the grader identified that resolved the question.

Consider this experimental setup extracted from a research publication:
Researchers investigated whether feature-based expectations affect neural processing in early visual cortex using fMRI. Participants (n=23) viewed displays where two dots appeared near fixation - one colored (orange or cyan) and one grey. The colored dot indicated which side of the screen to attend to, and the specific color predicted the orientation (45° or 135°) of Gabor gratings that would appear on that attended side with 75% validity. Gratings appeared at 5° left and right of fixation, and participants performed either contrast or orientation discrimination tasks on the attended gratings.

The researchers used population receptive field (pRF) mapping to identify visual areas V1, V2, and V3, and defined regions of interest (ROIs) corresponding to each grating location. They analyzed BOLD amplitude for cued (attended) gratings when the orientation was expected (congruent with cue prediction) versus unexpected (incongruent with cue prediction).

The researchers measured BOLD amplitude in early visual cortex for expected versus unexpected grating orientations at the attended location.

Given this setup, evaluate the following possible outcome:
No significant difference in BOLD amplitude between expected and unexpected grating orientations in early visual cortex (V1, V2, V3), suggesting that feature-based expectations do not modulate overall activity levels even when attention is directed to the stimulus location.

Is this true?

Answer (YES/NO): NO